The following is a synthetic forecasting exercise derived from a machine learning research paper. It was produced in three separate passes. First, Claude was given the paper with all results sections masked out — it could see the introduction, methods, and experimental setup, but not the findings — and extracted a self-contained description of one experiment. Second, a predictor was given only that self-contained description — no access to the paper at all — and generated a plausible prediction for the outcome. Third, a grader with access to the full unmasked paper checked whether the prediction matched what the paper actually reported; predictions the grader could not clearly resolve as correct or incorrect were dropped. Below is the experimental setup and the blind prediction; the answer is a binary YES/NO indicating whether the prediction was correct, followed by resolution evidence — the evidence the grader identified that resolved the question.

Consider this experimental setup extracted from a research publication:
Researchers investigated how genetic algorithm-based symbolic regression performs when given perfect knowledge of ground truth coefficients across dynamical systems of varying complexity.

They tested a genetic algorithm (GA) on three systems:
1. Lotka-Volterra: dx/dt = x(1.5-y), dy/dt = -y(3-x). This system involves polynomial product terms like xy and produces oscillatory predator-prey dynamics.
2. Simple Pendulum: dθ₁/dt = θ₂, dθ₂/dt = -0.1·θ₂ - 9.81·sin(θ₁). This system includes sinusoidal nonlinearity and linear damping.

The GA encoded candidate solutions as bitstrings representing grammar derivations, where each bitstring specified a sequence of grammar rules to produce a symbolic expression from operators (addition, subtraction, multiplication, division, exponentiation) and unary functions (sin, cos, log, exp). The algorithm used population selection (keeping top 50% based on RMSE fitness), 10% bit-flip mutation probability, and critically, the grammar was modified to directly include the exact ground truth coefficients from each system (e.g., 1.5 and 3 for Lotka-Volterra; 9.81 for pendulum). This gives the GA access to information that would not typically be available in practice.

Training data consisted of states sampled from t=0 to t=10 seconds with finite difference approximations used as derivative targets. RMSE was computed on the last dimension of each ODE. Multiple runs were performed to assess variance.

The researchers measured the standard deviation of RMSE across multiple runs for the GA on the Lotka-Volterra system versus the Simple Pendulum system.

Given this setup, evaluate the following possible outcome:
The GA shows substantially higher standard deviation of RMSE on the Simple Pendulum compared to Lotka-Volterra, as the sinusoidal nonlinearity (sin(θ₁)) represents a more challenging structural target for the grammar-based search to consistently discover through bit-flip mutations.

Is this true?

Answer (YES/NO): NO